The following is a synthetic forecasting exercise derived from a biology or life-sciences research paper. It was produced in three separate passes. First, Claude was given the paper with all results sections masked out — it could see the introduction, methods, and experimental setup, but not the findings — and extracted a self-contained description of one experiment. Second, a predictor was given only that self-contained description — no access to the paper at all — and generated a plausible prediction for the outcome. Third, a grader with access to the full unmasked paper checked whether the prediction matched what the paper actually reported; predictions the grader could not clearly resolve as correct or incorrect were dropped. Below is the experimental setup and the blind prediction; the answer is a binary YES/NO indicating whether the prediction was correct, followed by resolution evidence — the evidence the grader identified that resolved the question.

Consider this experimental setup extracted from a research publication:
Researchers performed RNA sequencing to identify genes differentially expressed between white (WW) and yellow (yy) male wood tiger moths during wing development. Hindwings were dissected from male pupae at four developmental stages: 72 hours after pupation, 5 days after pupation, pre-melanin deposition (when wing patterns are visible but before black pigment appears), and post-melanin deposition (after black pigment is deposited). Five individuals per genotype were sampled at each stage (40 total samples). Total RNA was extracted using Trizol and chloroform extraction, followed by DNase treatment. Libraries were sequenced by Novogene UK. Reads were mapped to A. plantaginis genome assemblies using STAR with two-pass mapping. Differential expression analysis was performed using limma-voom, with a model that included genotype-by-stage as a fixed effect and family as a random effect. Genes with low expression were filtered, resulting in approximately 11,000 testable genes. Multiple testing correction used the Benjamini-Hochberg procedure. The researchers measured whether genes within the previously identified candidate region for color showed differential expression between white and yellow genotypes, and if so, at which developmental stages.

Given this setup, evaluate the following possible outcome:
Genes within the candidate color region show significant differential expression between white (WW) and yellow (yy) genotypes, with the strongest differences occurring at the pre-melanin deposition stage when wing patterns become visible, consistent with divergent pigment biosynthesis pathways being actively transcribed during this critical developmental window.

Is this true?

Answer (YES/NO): YES